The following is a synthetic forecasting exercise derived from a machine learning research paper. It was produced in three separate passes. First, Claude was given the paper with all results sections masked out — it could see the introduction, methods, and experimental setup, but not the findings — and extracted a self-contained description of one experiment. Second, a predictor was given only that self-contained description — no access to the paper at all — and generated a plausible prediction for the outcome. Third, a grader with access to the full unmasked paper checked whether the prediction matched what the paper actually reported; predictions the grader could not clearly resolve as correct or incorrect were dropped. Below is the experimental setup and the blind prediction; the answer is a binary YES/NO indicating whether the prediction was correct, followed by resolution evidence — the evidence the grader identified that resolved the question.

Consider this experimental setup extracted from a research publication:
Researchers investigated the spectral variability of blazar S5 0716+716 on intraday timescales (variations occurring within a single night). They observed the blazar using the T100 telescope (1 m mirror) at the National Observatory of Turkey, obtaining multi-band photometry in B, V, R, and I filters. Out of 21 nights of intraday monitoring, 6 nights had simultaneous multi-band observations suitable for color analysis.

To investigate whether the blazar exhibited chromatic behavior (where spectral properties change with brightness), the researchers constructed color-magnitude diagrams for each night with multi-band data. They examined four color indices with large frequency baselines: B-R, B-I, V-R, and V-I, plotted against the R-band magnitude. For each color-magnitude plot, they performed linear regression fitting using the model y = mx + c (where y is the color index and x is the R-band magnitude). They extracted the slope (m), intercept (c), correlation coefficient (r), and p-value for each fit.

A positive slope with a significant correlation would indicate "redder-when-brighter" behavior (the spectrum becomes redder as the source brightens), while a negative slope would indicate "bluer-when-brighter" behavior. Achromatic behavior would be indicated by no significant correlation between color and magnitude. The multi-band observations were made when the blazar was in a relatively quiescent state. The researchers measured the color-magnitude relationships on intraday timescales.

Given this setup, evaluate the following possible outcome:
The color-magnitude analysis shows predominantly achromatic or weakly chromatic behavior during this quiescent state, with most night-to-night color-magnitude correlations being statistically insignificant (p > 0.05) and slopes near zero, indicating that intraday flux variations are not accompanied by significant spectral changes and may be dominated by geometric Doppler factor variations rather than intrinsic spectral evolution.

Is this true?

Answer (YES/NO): NO